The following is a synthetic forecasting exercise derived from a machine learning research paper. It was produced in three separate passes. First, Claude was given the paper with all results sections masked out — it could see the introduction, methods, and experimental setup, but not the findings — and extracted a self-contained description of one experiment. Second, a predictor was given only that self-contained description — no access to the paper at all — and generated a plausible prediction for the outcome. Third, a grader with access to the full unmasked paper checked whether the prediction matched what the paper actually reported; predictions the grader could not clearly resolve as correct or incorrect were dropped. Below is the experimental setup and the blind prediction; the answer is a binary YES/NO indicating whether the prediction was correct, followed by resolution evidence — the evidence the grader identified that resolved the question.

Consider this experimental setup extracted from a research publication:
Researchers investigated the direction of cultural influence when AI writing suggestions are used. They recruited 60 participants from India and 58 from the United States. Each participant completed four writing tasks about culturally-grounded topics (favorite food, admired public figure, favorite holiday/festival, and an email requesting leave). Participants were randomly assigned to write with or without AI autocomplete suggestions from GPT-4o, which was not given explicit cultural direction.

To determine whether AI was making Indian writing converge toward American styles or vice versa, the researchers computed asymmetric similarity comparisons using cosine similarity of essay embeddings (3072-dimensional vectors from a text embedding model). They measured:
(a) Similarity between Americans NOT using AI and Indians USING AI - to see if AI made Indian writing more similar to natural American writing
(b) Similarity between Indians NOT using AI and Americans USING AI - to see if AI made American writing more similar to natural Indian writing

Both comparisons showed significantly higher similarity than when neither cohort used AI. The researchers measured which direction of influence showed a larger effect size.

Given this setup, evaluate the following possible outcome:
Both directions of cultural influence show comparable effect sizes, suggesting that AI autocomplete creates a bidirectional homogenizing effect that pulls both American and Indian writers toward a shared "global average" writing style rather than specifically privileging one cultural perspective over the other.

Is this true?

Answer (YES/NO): NO